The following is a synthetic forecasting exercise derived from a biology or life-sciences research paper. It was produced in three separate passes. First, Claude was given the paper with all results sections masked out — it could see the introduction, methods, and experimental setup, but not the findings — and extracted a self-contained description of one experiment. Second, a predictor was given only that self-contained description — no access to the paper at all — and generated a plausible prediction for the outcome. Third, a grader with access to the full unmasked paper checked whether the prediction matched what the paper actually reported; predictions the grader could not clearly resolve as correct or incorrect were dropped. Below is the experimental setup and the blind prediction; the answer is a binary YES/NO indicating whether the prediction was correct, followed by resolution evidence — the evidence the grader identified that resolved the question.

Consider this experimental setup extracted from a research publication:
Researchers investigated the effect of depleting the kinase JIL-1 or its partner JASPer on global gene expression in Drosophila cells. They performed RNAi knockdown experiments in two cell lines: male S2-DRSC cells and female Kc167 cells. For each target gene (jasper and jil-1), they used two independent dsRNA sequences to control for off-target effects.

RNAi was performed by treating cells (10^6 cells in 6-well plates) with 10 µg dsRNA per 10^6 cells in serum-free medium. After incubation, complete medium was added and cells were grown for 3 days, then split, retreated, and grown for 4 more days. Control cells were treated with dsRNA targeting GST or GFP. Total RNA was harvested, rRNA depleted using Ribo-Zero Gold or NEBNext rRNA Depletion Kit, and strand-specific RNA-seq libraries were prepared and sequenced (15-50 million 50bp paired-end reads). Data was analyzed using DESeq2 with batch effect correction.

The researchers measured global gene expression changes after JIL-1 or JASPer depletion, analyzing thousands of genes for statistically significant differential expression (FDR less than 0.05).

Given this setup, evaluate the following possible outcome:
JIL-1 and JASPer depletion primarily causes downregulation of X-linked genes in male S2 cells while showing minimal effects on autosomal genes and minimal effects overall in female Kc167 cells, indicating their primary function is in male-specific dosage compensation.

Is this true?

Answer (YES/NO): NO